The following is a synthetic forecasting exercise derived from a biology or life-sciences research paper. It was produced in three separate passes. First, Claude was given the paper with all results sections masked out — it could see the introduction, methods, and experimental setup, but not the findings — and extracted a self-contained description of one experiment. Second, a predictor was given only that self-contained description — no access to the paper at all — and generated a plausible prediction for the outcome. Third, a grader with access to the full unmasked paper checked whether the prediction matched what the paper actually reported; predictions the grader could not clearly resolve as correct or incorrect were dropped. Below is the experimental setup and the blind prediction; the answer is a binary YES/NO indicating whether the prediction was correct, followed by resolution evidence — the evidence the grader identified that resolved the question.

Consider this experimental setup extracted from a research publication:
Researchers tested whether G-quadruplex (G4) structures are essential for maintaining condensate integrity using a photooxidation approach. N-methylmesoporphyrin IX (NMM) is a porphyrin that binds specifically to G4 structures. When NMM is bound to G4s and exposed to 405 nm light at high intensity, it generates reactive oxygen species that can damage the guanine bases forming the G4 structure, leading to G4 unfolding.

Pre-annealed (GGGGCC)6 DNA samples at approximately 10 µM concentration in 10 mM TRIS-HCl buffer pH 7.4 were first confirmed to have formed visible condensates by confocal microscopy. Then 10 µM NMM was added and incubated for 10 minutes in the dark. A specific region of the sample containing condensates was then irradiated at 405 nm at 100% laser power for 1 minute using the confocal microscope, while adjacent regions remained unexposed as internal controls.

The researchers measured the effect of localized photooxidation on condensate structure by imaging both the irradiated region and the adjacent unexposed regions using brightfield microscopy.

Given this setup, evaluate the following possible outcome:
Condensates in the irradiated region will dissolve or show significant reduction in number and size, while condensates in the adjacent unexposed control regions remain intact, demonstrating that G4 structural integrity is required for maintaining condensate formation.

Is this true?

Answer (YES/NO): YES